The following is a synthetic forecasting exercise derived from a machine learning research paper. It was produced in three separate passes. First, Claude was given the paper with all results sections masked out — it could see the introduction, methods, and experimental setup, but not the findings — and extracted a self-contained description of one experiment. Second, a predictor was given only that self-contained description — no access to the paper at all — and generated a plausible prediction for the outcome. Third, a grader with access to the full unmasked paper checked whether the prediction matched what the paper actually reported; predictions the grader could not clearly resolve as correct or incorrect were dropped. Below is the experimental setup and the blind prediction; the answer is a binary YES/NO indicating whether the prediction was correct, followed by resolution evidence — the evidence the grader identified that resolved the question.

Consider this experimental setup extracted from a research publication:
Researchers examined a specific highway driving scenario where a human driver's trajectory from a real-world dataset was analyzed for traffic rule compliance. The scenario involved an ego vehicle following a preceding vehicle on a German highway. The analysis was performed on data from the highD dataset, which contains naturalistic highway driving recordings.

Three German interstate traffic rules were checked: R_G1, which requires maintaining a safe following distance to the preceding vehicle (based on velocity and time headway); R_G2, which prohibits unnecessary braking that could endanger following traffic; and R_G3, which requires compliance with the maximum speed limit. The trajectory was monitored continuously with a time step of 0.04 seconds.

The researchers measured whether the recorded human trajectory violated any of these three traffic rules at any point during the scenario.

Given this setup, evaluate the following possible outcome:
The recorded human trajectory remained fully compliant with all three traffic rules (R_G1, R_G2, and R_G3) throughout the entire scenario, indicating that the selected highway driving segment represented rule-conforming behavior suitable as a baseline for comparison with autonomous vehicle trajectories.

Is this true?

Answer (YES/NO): NO